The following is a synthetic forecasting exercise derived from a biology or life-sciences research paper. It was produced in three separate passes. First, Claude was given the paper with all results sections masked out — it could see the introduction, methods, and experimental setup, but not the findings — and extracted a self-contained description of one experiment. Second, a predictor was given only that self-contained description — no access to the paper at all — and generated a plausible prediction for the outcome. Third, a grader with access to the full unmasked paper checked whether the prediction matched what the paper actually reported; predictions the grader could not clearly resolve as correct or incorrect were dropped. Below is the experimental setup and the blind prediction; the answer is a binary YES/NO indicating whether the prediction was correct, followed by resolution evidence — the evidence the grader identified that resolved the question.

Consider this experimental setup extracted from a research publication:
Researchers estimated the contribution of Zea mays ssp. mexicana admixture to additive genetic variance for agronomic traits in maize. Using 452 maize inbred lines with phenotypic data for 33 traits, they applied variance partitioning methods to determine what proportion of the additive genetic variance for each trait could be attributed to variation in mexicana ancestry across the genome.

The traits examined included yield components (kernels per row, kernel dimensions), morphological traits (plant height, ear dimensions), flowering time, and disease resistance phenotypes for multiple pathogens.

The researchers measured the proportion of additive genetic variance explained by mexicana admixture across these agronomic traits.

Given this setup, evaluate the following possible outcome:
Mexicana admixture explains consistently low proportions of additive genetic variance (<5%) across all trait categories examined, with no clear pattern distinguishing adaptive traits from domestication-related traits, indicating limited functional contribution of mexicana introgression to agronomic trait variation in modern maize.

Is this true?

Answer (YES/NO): NO